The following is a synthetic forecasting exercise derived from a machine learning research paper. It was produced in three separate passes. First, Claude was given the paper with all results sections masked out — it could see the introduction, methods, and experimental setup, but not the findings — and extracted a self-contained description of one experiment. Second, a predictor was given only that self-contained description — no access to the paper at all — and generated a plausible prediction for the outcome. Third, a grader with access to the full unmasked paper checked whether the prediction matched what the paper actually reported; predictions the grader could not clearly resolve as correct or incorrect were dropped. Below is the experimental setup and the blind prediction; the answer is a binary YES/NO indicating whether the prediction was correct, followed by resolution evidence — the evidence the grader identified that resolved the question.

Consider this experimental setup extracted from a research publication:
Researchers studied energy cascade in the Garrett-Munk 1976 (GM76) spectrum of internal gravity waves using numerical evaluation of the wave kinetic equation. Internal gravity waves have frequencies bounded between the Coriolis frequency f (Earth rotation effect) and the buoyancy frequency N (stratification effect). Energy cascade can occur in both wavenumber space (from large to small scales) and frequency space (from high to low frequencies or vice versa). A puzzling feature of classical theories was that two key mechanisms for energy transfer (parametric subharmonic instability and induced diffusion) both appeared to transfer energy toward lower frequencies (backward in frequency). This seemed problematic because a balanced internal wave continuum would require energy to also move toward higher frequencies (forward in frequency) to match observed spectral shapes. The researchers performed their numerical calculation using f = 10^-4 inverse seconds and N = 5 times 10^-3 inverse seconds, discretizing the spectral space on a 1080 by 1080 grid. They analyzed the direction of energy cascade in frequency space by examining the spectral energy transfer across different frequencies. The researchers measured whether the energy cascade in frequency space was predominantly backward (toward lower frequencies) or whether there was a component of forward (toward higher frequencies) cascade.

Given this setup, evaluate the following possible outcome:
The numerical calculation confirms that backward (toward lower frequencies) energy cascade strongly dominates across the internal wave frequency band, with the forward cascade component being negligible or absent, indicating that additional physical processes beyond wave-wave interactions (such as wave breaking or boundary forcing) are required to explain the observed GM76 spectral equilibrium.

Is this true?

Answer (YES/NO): NO